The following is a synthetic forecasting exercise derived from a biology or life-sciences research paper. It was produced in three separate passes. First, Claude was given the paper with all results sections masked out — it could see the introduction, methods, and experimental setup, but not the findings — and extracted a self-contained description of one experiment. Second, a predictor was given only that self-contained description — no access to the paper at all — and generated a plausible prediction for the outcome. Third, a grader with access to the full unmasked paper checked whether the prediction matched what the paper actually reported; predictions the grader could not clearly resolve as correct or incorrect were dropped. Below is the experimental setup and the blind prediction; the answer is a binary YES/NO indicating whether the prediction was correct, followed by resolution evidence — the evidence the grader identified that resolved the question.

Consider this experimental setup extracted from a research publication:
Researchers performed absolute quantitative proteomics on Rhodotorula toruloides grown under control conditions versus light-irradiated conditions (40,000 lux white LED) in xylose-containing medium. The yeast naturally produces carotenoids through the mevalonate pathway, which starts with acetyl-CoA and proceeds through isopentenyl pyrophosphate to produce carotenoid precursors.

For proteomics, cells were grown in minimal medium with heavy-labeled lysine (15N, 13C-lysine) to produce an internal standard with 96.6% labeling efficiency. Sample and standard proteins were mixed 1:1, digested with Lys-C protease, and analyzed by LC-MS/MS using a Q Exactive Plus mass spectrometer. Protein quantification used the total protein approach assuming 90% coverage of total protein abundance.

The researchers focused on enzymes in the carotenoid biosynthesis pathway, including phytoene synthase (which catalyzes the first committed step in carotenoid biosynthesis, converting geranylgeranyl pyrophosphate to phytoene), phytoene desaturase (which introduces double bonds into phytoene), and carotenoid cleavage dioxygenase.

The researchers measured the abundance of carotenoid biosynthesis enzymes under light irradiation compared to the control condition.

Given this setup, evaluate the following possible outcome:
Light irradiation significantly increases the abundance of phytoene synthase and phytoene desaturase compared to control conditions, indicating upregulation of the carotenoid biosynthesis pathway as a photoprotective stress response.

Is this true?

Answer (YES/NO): NO